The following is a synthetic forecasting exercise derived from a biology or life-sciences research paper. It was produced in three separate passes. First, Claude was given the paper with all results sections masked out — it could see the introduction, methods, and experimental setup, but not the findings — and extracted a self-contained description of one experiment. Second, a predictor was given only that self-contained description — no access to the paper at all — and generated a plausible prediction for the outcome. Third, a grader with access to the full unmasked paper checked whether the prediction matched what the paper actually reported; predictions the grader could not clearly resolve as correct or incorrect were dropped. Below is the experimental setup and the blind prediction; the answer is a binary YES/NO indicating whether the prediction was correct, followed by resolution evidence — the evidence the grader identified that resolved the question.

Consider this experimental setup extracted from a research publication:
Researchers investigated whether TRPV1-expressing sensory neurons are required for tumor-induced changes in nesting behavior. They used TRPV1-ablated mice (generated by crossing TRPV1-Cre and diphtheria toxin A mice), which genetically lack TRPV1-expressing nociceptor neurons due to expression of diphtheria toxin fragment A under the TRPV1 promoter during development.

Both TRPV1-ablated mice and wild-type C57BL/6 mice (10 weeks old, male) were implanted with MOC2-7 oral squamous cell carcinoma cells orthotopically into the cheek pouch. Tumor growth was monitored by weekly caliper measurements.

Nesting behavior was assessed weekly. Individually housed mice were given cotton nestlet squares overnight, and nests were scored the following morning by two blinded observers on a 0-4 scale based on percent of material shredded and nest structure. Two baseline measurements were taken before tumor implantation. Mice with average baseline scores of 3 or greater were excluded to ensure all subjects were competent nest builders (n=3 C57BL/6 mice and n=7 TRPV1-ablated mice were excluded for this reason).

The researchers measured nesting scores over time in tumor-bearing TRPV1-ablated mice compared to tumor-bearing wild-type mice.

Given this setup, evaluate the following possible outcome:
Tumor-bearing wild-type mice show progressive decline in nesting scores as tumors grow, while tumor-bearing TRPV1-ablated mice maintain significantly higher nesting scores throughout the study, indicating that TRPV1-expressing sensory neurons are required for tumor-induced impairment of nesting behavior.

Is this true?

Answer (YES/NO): NO